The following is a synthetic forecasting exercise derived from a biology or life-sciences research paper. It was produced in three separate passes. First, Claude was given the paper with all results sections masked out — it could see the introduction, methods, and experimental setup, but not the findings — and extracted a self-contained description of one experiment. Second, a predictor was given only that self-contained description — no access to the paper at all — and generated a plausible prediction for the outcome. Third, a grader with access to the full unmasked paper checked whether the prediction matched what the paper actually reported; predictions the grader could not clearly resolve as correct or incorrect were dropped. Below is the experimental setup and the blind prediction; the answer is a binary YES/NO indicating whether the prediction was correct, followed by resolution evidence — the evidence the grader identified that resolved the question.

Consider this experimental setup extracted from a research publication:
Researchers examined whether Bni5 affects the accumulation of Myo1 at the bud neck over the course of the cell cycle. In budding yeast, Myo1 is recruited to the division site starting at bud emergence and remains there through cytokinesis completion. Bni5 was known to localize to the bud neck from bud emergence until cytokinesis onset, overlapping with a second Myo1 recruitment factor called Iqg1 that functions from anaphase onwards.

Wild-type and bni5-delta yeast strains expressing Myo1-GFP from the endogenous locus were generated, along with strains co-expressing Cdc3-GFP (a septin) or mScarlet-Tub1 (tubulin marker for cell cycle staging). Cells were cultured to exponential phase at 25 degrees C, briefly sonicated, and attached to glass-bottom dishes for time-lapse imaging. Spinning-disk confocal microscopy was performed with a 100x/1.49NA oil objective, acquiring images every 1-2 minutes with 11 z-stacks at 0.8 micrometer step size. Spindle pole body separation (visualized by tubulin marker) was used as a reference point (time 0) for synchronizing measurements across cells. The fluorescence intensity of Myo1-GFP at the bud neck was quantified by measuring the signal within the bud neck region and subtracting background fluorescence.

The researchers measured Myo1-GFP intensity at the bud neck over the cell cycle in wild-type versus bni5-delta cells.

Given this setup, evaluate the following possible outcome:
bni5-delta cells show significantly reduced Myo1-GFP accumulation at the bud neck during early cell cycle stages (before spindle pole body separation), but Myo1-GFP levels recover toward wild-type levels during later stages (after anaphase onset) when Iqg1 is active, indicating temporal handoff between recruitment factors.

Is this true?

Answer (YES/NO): NO